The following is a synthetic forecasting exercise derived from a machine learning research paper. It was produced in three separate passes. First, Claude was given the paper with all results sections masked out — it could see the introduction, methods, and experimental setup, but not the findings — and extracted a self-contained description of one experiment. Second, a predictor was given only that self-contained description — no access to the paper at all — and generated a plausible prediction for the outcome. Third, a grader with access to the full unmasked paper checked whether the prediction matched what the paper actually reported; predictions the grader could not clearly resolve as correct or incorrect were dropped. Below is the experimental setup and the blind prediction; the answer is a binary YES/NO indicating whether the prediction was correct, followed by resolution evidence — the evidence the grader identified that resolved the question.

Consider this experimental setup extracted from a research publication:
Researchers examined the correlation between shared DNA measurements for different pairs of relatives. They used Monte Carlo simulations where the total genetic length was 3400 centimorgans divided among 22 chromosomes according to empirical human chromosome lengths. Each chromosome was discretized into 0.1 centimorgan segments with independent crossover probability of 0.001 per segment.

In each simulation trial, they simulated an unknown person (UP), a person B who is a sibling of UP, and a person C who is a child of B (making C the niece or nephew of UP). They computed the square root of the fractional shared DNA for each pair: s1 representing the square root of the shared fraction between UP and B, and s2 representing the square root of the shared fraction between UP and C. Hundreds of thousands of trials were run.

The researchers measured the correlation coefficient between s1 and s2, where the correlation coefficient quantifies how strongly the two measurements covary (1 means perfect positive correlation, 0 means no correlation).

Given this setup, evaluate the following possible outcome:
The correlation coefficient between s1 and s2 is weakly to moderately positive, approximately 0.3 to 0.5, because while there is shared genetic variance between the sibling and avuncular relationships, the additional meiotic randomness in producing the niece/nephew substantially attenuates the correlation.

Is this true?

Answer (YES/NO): NO